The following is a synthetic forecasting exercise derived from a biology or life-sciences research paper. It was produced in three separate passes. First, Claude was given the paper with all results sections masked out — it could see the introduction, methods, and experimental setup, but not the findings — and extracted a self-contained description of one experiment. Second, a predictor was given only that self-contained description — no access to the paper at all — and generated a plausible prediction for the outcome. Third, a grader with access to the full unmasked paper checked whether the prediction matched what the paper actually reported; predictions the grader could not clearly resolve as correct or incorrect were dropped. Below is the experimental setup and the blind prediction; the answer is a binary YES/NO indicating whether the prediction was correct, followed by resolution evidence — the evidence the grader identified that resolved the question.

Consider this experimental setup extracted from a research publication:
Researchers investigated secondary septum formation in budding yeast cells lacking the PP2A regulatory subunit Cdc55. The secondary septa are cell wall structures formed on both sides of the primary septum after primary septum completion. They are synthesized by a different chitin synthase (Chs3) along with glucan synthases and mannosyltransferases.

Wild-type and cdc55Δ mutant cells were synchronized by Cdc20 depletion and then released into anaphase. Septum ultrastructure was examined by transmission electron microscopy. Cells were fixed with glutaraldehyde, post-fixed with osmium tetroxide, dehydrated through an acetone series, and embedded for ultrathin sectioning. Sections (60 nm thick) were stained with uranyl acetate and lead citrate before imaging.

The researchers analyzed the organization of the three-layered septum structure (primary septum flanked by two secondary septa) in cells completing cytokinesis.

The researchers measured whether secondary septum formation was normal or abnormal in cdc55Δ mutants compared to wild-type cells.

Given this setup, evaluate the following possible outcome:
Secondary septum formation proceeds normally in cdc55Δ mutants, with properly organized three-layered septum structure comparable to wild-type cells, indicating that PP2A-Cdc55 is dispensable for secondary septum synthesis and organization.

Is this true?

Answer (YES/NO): NO